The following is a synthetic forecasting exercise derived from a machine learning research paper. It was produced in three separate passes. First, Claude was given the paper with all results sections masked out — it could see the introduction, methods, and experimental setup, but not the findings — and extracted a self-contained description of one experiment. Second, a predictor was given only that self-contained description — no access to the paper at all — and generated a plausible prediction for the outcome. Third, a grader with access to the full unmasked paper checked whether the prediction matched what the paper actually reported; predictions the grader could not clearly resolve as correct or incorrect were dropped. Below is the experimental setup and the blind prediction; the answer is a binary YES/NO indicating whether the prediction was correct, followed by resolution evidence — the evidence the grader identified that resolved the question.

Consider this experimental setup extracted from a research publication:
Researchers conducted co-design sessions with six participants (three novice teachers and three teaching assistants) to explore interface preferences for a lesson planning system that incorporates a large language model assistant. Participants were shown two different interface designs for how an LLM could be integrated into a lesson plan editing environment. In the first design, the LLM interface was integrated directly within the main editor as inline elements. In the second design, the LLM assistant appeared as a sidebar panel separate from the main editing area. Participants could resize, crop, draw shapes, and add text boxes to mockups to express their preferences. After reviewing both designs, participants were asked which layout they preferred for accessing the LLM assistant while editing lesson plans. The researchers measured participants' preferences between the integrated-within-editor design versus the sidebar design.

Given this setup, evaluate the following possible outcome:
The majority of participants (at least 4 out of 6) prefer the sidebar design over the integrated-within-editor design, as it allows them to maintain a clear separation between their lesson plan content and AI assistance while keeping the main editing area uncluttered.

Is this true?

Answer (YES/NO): YES